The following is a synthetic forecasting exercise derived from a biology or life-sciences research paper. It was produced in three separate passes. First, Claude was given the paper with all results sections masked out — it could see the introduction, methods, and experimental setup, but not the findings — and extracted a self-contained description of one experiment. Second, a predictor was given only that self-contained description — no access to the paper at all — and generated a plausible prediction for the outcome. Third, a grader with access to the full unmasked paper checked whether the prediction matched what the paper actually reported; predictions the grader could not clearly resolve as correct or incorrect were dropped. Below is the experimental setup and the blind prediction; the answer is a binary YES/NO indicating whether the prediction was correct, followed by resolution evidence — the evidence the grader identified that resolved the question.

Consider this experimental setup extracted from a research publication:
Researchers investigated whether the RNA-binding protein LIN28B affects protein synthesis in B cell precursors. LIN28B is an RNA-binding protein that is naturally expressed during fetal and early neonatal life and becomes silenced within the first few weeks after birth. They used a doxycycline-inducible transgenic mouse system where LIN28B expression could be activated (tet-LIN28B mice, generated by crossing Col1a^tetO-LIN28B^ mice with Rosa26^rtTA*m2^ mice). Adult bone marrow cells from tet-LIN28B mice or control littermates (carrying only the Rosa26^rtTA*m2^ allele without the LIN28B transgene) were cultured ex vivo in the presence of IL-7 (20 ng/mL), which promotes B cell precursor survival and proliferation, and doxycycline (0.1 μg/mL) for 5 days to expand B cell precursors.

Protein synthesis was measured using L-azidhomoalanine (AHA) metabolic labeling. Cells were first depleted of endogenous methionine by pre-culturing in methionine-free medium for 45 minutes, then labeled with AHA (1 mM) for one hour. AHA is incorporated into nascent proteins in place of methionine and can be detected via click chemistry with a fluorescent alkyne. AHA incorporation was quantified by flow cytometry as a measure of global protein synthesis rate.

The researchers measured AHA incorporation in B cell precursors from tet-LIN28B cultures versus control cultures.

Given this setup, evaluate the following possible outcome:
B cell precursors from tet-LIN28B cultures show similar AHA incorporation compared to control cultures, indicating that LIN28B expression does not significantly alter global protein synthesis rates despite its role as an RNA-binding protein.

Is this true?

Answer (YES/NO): YES